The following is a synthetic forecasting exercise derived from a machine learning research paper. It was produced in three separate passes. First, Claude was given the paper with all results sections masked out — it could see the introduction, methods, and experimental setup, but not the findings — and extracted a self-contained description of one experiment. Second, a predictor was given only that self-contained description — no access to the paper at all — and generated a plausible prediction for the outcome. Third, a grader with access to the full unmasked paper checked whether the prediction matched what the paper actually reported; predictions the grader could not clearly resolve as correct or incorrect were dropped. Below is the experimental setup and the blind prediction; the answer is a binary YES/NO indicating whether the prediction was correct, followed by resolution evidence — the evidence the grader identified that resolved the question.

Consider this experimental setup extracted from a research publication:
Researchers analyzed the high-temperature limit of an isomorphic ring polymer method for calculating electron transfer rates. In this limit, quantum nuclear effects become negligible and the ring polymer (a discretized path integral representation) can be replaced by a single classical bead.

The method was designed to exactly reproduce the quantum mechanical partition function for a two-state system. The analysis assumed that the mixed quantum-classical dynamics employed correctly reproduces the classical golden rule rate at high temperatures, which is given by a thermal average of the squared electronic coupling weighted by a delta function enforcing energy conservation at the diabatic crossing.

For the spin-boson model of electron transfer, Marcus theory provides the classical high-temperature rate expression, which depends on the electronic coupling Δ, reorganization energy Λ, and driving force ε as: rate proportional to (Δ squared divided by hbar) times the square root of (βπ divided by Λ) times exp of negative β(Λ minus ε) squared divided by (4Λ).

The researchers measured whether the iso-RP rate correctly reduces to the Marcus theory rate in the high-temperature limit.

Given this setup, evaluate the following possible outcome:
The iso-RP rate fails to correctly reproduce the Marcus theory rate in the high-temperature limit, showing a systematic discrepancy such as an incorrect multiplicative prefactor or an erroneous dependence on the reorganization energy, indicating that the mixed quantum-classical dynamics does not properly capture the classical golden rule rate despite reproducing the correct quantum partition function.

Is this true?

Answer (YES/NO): NO